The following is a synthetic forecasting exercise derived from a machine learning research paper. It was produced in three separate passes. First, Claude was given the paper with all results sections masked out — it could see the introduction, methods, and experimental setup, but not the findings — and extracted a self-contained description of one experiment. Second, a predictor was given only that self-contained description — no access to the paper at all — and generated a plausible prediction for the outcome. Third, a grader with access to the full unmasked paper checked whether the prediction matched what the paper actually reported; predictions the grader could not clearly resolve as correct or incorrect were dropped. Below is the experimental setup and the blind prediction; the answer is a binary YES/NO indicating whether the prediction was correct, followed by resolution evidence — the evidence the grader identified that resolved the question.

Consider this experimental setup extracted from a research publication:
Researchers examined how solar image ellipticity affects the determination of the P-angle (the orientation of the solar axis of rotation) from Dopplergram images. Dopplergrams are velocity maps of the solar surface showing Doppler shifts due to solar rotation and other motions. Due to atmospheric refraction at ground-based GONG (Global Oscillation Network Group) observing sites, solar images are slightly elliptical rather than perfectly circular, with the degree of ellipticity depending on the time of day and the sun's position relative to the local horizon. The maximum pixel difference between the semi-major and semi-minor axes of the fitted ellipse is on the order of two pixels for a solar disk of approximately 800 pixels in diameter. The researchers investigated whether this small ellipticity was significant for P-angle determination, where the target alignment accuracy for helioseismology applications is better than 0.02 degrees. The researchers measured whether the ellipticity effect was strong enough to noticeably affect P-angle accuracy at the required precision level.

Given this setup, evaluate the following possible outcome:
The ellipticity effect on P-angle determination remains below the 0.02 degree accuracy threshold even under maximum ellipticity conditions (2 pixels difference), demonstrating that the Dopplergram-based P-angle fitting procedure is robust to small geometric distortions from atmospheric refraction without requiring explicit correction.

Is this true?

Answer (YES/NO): NO